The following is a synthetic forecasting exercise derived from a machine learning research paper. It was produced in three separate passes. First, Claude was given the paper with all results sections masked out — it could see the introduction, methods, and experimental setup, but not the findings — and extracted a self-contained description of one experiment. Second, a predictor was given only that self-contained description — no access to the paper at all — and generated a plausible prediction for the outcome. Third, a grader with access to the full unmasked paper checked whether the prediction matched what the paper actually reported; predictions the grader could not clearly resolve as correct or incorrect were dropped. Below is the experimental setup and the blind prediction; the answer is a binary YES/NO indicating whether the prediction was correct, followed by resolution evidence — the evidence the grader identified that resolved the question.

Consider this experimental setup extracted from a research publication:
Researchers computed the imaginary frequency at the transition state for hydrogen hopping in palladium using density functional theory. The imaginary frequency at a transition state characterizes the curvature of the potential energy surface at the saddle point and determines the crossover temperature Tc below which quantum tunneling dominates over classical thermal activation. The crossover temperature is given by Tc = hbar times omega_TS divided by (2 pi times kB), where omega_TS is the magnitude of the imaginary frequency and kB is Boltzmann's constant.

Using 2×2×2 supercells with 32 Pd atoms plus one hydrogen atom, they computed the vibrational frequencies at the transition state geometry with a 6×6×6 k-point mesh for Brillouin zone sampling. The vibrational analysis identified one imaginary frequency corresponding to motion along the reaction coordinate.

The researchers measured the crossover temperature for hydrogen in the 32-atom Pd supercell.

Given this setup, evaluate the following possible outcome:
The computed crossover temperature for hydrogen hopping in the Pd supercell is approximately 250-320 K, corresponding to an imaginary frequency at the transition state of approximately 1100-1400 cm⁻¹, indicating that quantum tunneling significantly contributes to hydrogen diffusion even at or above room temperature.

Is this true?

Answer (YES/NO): NO